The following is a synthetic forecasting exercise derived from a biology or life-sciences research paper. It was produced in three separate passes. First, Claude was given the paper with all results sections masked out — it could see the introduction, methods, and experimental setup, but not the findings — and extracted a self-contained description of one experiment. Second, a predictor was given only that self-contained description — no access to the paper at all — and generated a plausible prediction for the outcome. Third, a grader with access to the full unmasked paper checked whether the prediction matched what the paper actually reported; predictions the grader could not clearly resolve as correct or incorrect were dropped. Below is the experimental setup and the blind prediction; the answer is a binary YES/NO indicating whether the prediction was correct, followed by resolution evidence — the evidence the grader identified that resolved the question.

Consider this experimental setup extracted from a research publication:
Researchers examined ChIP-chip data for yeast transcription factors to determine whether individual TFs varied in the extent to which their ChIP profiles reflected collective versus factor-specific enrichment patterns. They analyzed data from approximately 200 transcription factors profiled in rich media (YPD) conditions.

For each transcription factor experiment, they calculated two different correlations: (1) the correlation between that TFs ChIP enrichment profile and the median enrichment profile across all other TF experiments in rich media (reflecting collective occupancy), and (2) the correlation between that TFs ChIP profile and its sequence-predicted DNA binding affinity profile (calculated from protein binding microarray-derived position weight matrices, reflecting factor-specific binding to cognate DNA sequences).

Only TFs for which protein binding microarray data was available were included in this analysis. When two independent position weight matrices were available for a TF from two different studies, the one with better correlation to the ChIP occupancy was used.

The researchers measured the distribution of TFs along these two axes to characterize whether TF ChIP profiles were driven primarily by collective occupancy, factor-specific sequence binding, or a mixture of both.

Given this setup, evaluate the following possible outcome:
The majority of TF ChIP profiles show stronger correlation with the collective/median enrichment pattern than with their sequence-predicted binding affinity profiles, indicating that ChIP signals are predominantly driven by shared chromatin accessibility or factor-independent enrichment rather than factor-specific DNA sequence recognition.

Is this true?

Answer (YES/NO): YES